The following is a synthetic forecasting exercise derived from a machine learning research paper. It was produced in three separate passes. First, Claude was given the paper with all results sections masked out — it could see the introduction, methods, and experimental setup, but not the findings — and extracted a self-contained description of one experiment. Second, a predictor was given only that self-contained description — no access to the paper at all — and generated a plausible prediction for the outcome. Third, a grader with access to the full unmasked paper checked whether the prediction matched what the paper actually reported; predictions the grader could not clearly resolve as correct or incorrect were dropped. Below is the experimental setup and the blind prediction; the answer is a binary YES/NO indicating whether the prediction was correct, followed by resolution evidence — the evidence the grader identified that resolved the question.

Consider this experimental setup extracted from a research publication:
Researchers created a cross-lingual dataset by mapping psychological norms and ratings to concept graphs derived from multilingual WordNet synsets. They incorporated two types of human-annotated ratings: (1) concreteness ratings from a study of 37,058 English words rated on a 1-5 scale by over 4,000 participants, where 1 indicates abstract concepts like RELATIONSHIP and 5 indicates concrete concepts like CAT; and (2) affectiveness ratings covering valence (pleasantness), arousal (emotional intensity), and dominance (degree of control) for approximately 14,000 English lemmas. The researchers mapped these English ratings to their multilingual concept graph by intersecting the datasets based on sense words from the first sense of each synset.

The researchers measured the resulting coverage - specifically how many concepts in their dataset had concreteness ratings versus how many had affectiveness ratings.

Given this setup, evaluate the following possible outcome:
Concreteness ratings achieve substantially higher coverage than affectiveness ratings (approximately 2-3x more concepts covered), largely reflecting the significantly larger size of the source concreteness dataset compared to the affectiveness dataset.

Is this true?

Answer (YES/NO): NO